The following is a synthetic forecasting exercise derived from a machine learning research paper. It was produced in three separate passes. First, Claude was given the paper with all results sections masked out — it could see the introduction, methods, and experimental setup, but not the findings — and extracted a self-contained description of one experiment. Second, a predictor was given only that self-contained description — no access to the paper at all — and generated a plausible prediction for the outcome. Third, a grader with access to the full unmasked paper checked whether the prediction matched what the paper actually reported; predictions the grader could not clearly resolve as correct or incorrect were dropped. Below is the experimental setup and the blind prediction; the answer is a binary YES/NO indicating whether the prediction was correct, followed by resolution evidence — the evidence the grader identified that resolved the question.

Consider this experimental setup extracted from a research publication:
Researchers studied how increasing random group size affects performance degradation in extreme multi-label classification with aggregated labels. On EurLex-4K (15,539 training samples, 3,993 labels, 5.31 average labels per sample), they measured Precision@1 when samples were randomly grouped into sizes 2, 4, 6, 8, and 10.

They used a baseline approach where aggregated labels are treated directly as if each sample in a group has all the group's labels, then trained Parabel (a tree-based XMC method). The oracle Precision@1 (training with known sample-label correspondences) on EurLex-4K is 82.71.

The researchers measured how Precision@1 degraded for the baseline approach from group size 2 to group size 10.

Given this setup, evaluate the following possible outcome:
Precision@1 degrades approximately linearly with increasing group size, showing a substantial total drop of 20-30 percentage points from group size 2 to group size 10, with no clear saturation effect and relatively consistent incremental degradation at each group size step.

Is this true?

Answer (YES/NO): NO